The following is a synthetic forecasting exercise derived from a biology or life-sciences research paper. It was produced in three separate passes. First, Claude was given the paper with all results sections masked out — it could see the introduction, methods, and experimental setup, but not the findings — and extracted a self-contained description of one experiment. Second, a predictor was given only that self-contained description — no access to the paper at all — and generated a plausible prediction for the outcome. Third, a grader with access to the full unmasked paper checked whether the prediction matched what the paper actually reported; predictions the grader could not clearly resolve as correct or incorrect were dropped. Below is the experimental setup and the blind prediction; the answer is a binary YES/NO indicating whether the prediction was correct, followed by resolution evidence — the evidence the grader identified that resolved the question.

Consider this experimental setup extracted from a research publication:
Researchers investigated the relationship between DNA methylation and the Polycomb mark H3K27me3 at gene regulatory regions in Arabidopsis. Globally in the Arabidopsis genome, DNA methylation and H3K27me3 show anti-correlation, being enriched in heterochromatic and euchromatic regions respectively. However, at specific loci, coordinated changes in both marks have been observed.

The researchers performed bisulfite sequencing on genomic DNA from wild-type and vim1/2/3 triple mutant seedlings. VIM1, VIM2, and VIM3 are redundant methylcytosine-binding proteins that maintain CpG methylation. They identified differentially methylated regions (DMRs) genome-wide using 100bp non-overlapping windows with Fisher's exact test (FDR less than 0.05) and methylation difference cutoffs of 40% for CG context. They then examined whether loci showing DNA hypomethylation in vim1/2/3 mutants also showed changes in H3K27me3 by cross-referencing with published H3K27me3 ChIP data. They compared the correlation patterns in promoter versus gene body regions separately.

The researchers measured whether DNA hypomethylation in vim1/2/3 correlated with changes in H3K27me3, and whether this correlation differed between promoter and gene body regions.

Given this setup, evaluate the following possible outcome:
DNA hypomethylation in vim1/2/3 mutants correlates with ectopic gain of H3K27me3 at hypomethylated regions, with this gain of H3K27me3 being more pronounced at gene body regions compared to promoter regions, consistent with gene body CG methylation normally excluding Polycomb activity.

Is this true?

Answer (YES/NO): NO